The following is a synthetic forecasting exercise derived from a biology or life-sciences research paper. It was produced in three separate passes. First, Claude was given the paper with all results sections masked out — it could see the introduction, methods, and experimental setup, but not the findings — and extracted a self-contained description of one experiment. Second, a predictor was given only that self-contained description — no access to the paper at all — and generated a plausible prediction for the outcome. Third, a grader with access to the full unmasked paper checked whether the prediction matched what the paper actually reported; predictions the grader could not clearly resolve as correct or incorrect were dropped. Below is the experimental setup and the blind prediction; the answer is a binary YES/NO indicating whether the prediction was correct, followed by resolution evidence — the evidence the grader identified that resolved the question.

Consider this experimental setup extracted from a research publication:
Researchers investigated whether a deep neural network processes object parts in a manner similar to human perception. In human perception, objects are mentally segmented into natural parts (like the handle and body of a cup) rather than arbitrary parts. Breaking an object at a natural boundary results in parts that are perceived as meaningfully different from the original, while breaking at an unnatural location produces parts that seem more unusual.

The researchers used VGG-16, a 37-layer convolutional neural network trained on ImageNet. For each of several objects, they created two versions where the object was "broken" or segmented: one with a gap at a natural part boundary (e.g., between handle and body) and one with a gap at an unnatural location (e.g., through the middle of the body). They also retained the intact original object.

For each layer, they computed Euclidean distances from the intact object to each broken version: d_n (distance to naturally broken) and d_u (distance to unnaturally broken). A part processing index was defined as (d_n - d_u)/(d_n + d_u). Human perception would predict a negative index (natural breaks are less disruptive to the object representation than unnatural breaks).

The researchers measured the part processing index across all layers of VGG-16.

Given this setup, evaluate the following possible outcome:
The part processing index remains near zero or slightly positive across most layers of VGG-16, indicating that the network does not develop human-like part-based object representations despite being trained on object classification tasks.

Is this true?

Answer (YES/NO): NO